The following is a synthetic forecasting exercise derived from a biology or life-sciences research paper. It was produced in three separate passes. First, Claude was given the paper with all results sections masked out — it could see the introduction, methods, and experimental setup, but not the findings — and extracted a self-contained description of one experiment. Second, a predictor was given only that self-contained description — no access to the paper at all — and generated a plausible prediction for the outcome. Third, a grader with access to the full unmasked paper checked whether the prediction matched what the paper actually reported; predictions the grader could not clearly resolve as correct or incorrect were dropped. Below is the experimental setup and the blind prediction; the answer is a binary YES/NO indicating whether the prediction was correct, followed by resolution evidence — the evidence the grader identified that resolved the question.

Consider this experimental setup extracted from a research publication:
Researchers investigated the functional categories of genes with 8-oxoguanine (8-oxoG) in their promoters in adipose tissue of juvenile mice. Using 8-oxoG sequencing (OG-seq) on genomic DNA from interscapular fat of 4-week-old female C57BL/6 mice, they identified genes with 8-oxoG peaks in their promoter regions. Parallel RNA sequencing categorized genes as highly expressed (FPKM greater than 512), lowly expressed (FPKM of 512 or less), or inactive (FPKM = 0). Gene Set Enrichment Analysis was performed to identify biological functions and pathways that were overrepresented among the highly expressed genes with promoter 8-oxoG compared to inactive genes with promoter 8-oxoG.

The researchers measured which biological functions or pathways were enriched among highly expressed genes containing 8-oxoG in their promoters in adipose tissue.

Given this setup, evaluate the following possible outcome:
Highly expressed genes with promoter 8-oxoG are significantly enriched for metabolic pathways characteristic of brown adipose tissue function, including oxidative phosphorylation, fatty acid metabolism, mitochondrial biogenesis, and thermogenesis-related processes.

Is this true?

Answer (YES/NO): NO